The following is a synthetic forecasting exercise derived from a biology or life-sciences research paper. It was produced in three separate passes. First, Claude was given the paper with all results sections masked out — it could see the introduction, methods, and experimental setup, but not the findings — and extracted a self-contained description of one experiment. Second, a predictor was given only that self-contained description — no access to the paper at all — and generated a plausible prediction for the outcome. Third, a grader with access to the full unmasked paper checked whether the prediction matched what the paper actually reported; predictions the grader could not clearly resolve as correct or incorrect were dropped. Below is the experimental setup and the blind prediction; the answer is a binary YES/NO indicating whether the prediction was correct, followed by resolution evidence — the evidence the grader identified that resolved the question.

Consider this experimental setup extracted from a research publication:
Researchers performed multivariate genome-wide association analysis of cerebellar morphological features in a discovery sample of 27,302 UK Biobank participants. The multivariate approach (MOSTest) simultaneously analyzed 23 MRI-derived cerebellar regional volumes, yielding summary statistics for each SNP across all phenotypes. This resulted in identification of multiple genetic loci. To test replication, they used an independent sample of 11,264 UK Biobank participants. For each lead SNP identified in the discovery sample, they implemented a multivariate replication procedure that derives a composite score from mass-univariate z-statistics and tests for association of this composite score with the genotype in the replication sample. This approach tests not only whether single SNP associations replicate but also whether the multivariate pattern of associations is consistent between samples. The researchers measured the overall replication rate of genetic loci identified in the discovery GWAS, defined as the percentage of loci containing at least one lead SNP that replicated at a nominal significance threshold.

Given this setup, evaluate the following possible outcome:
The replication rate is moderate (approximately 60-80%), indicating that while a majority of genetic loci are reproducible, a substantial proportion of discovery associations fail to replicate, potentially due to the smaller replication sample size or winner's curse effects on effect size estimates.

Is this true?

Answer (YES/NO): NO